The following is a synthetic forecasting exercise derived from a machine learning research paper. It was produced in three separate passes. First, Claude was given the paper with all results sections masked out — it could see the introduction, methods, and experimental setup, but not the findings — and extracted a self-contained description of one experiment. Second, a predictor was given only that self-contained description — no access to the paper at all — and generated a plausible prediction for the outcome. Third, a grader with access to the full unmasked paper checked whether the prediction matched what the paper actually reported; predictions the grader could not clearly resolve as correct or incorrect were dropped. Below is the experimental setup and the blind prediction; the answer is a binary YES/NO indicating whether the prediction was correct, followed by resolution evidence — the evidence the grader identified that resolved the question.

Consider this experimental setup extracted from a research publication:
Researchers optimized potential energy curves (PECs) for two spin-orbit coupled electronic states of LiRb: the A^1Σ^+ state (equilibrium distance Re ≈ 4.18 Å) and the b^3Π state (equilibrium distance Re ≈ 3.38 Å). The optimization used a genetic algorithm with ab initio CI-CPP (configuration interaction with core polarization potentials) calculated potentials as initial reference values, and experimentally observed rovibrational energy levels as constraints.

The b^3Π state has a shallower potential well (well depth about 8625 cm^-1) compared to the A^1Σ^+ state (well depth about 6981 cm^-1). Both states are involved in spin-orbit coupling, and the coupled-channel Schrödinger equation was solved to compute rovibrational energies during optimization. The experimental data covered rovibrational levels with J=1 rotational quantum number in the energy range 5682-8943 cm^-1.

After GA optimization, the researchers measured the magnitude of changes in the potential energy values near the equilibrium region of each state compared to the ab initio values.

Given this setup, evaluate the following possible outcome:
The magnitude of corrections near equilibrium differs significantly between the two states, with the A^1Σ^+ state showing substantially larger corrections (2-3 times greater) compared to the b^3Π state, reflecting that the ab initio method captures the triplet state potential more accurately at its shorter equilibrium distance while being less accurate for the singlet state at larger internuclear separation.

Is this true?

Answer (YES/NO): NO